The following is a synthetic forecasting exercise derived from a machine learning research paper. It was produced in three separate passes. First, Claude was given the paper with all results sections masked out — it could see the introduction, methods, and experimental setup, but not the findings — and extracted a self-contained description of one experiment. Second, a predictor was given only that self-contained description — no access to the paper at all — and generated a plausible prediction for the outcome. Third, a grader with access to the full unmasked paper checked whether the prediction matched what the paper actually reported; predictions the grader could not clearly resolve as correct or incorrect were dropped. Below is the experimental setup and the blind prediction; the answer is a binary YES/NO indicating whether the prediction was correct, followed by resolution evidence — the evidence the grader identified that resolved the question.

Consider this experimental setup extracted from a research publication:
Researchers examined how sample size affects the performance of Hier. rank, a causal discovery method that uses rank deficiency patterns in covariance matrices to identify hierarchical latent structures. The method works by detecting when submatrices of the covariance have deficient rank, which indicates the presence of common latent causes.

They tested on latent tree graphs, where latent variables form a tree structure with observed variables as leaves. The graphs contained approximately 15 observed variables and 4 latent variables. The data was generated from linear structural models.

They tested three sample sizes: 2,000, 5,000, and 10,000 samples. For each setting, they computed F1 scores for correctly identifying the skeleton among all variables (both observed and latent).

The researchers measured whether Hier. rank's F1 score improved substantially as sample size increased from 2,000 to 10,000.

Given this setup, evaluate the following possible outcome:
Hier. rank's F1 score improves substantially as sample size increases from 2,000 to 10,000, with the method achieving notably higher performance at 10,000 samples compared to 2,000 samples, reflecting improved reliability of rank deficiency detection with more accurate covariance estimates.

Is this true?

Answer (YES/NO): NO